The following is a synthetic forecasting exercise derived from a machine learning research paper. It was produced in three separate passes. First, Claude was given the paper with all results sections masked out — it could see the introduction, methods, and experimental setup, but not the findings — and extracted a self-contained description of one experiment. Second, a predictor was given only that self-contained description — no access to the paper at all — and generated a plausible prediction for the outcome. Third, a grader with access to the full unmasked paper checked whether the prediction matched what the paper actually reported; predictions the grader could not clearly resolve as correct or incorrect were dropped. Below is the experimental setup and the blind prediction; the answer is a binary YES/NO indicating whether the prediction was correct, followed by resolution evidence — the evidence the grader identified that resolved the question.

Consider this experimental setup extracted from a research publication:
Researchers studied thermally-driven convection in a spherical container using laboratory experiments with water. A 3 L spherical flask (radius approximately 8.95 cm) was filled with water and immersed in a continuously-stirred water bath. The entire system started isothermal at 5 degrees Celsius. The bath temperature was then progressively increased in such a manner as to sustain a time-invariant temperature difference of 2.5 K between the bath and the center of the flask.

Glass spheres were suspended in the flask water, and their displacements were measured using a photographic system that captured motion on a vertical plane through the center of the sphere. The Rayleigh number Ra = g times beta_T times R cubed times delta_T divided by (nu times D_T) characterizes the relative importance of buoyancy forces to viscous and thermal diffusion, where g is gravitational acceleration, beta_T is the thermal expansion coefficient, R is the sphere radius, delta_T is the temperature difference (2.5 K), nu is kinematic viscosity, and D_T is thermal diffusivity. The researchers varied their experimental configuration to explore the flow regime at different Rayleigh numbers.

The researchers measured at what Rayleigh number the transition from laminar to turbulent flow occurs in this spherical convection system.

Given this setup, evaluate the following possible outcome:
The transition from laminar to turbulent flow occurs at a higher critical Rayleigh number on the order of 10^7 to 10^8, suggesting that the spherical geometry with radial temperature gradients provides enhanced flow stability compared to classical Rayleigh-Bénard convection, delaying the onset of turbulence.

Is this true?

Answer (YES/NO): YES